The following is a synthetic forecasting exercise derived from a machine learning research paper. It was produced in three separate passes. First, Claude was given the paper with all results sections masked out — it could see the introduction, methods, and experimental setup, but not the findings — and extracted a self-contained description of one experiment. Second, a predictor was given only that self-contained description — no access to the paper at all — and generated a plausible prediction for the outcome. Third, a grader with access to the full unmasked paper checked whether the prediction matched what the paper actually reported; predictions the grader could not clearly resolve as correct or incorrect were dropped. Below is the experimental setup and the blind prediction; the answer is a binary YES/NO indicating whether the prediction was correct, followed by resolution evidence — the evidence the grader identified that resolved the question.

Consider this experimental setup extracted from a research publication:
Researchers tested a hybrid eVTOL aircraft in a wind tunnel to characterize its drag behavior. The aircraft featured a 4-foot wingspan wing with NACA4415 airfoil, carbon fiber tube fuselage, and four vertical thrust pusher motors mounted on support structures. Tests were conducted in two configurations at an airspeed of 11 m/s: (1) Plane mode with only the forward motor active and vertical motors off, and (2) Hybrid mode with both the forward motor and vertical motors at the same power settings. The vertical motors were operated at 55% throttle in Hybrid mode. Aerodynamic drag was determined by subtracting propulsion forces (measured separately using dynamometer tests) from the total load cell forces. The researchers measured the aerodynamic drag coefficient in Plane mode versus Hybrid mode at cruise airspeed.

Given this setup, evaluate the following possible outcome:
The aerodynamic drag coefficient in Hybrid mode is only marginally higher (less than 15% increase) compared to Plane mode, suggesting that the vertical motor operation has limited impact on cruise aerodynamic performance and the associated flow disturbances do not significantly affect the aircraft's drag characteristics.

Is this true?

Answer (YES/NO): NO